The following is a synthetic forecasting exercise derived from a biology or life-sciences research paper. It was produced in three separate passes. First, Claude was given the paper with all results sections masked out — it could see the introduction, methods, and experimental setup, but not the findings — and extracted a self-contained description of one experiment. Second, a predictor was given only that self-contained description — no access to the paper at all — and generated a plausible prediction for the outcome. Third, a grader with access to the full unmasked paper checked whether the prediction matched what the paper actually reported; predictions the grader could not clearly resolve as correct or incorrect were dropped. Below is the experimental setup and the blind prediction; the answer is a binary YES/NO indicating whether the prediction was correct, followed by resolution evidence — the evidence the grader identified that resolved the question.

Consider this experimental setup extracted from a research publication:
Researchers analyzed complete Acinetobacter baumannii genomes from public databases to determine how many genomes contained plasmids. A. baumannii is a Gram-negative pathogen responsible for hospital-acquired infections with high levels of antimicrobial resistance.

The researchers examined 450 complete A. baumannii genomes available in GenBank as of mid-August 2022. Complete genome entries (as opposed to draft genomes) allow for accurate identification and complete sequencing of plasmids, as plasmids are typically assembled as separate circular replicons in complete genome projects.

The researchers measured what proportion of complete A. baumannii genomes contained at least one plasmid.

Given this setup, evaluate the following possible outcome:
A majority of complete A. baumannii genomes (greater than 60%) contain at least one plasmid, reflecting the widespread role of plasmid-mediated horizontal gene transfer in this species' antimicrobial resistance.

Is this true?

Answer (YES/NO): YES